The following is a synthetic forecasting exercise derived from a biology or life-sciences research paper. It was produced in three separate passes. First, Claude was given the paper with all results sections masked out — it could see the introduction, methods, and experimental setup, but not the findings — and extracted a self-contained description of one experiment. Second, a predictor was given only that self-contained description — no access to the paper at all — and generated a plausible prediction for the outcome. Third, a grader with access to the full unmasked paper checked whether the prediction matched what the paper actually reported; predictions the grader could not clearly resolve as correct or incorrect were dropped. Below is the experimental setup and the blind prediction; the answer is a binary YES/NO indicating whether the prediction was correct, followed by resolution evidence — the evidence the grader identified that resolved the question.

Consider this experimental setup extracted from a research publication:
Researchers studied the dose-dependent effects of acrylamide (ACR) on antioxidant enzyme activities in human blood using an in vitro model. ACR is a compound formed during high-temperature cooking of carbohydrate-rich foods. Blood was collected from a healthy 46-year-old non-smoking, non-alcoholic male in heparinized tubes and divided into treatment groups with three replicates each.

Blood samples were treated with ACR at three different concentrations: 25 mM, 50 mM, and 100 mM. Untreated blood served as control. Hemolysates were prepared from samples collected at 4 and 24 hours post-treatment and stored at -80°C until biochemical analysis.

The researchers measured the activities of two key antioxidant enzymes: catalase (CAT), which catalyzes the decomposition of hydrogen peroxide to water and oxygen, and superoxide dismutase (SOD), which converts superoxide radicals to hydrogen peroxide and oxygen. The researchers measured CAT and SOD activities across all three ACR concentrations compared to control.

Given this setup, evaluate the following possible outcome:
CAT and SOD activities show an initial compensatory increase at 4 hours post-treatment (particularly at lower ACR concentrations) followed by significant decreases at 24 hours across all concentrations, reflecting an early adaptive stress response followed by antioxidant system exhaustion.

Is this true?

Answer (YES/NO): NO